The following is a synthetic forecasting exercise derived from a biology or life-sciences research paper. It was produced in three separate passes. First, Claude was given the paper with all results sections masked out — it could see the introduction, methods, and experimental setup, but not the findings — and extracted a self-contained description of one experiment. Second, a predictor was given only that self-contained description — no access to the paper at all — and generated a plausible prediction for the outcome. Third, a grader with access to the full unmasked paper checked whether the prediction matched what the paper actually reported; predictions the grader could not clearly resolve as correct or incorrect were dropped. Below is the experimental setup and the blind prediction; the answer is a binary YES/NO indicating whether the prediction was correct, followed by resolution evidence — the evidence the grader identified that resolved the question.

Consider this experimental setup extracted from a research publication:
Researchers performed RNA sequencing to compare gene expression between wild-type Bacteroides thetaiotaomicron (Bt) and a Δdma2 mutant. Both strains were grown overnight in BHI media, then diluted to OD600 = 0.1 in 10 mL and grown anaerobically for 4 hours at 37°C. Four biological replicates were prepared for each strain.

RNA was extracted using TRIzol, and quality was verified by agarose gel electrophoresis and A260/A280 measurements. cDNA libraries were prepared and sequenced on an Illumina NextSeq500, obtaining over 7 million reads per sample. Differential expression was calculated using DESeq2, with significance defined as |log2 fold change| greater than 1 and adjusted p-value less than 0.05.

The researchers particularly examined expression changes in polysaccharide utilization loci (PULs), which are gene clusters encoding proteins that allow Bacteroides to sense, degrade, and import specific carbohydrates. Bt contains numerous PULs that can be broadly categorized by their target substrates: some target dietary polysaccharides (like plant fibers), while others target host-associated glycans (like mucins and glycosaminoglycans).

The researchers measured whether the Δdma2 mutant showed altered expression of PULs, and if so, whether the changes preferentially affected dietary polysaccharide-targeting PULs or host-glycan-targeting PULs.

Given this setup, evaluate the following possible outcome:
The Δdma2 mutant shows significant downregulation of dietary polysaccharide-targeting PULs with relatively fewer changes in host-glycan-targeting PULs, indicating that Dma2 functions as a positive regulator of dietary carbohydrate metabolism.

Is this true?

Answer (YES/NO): NO